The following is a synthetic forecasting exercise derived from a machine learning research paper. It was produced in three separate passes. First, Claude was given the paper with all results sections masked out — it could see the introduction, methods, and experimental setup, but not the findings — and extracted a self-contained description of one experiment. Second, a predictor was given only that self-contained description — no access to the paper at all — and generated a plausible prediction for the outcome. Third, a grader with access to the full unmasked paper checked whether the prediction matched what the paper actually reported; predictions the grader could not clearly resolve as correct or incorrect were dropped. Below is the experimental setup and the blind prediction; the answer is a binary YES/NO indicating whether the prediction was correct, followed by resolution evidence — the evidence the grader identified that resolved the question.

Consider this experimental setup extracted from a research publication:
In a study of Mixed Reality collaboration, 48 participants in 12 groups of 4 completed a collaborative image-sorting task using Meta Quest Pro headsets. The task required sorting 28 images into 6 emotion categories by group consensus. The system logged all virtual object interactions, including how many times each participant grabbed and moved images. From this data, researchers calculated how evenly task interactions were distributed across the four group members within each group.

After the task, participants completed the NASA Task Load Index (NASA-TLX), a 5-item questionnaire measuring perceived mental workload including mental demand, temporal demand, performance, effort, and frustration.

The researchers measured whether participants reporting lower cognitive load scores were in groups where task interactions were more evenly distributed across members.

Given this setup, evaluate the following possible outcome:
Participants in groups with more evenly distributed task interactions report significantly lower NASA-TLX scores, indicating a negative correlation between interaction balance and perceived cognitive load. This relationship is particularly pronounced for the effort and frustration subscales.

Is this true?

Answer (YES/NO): NO